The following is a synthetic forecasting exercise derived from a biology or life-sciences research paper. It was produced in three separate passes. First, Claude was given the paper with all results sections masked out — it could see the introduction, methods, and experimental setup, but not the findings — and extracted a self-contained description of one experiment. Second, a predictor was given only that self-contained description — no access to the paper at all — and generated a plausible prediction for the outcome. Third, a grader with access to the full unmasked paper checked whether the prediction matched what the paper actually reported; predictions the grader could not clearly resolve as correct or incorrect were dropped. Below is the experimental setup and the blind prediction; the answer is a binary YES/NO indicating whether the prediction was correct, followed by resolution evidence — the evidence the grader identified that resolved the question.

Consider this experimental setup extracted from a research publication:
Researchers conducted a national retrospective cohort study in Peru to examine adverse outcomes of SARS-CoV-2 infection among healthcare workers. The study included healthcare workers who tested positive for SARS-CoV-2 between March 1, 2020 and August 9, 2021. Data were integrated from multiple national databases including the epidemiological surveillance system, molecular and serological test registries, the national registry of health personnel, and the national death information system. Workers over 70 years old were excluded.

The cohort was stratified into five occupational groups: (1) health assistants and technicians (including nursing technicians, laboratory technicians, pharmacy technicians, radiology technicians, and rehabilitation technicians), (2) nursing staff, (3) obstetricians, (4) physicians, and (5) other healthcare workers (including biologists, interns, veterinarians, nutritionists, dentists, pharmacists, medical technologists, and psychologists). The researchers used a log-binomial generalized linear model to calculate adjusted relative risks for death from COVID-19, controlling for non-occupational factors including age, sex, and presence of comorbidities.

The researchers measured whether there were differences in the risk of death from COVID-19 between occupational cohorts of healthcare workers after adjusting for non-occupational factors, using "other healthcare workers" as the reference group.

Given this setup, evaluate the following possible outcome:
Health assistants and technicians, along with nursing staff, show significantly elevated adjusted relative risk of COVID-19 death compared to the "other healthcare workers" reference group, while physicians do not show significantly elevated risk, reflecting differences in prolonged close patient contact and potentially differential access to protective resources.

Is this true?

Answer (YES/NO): NO